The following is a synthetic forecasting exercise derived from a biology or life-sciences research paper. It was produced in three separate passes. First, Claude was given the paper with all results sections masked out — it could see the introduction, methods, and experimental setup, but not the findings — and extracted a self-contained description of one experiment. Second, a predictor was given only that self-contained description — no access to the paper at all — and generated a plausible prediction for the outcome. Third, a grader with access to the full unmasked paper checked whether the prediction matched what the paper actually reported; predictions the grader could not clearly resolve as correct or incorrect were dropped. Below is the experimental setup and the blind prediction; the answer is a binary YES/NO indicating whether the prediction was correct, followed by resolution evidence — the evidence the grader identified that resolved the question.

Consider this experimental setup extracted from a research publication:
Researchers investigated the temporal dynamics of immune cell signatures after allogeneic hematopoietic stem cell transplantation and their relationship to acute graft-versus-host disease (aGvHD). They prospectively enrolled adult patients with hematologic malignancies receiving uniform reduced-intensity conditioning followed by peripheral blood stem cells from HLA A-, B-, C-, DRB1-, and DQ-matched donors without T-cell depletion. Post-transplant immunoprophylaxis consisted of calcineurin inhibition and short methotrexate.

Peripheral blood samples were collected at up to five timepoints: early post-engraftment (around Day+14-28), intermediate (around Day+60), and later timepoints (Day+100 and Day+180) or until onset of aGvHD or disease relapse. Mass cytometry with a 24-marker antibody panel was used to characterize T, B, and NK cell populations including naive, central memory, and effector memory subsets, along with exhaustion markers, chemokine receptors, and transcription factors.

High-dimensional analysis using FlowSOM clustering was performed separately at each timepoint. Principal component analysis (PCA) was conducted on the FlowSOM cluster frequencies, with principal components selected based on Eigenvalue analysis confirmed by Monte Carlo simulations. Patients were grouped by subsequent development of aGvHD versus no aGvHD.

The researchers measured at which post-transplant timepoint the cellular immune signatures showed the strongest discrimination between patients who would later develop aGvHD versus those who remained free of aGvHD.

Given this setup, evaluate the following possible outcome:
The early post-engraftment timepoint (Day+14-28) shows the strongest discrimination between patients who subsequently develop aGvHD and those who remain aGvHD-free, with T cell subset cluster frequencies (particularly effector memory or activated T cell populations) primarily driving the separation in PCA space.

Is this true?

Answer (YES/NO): NO